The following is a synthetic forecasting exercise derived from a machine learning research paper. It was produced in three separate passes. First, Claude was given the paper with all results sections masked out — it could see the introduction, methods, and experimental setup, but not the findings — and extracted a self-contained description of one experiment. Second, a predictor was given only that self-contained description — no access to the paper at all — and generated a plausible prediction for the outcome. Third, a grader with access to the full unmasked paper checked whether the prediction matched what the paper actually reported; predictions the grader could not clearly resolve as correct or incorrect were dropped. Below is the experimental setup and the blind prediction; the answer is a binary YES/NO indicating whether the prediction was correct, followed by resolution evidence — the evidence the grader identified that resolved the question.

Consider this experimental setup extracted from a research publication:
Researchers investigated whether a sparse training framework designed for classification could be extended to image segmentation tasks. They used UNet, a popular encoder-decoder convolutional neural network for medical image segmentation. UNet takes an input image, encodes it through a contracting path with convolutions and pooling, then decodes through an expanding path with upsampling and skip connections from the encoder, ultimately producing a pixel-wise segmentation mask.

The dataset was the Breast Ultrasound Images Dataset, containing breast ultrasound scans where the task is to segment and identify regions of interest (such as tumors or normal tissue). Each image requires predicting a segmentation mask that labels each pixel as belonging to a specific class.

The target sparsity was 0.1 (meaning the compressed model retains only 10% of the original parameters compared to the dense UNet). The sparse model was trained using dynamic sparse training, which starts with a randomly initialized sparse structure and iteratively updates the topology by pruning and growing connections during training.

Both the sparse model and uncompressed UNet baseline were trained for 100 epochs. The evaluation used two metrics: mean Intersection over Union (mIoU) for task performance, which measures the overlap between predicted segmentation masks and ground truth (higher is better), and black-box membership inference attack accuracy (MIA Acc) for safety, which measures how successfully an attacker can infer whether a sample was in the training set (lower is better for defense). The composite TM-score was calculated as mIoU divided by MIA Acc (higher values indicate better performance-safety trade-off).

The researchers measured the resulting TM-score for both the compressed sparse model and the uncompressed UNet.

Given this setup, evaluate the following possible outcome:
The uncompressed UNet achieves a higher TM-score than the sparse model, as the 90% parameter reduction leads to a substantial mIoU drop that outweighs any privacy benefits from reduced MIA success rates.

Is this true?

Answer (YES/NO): NO